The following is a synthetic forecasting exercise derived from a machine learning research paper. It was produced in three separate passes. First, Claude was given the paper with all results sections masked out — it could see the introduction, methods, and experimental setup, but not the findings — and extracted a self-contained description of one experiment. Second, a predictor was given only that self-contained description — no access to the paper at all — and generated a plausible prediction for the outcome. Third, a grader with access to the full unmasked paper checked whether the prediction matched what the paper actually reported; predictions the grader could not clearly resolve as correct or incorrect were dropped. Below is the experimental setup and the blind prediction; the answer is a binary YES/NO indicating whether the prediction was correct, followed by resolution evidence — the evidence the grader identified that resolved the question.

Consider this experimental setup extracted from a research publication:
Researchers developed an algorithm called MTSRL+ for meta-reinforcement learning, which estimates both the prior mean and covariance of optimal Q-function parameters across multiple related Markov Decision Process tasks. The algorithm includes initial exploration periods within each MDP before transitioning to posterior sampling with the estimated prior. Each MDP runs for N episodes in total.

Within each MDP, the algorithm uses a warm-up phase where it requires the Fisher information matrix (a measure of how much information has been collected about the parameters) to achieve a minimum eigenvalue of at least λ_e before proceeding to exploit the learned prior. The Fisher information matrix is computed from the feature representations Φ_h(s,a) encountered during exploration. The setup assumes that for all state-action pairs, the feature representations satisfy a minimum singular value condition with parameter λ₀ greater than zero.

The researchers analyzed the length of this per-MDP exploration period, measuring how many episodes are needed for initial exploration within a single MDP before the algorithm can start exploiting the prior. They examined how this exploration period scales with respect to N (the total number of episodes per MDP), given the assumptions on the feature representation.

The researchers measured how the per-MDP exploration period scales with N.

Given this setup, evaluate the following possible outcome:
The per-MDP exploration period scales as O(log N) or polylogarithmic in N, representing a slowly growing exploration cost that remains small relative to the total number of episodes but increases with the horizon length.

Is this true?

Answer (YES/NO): NO